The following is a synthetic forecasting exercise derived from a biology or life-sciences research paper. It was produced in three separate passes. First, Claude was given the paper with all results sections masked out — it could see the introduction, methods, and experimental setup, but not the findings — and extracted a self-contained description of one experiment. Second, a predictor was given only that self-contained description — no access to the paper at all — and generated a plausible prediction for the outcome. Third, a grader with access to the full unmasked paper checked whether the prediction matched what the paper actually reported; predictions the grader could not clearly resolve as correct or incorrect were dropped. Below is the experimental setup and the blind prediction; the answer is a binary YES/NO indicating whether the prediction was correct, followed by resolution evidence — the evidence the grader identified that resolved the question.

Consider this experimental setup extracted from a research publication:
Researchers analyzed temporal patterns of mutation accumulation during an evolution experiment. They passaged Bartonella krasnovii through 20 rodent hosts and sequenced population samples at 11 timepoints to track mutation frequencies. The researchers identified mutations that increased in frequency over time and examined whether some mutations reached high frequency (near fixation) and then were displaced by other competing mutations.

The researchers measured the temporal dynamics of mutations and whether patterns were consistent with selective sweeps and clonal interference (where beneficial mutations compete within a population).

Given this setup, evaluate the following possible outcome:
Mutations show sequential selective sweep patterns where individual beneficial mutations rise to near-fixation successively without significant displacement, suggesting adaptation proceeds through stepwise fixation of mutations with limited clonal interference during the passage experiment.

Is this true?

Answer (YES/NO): NO